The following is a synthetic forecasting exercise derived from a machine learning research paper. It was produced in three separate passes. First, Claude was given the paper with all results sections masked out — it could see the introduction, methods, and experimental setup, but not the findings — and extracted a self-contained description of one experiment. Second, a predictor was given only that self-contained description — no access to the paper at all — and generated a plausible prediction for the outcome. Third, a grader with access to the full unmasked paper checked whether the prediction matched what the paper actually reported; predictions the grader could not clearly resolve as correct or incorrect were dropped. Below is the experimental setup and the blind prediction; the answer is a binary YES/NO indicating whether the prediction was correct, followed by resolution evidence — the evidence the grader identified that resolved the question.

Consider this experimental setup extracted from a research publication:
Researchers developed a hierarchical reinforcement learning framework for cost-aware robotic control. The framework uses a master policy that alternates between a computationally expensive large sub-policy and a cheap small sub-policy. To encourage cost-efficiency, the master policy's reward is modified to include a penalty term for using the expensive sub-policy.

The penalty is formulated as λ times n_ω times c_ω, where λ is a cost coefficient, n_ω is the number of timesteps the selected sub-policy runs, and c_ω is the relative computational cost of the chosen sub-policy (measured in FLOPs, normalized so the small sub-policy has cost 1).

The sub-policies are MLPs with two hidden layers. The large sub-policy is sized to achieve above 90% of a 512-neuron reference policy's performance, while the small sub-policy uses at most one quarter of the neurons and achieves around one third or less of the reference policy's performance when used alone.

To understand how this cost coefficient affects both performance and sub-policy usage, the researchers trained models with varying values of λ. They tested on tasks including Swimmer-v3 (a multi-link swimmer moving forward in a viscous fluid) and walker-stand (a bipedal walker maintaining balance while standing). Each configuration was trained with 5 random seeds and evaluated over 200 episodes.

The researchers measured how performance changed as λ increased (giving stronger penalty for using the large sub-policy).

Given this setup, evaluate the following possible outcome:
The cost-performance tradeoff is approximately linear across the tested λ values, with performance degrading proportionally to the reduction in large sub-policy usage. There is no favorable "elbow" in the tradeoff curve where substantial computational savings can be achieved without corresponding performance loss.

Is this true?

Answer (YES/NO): NO